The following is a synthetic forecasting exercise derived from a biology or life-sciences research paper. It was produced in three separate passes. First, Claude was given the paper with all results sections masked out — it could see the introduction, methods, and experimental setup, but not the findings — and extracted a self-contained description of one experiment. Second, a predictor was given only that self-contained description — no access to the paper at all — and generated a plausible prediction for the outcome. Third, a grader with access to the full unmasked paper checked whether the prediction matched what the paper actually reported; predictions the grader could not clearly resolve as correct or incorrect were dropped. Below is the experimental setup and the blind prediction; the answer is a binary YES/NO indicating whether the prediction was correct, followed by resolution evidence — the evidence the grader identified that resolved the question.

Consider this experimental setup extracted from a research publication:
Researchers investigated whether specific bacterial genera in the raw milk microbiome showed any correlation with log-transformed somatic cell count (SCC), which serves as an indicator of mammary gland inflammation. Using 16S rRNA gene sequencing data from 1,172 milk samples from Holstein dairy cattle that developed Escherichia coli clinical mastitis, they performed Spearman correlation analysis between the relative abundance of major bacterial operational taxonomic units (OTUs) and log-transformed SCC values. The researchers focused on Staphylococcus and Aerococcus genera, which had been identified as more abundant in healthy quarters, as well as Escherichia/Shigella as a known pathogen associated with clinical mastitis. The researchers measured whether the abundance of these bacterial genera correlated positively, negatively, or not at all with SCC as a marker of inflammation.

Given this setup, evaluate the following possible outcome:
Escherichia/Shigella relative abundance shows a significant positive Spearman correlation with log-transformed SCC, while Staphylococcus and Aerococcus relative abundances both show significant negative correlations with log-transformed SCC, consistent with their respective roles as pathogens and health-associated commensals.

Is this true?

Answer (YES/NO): NO